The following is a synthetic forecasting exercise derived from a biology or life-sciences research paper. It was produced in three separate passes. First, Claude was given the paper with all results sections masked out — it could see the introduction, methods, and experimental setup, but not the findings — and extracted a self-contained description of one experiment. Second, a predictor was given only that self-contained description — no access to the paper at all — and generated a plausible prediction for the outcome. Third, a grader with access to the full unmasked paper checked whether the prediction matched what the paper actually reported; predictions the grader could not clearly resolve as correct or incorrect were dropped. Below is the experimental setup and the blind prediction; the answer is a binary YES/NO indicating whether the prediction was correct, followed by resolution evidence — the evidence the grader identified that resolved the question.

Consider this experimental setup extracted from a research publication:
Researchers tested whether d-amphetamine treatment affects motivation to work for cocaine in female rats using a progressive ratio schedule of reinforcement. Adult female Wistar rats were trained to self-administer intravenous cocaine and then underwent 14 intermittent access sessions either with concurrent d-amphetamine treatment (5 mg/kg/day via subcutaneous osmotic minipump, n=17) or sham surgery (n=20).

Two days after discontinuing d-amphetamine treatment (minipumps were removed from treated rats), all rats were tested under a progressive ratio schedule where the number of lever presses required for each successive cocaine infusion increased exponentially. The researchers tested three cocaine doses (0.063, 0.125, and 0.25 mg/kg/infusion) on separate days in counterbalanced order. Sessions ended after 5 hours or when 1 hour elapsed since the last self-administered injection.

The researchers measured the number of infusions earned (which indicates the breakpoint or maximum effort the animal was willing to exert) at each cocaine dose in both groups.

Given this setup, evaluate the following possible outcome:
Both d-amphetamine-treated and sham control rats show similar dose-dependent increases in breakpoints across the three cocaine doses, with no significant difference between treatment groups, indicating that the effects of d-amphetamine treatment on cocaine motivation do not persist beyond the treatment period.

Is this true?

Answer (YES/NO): NO